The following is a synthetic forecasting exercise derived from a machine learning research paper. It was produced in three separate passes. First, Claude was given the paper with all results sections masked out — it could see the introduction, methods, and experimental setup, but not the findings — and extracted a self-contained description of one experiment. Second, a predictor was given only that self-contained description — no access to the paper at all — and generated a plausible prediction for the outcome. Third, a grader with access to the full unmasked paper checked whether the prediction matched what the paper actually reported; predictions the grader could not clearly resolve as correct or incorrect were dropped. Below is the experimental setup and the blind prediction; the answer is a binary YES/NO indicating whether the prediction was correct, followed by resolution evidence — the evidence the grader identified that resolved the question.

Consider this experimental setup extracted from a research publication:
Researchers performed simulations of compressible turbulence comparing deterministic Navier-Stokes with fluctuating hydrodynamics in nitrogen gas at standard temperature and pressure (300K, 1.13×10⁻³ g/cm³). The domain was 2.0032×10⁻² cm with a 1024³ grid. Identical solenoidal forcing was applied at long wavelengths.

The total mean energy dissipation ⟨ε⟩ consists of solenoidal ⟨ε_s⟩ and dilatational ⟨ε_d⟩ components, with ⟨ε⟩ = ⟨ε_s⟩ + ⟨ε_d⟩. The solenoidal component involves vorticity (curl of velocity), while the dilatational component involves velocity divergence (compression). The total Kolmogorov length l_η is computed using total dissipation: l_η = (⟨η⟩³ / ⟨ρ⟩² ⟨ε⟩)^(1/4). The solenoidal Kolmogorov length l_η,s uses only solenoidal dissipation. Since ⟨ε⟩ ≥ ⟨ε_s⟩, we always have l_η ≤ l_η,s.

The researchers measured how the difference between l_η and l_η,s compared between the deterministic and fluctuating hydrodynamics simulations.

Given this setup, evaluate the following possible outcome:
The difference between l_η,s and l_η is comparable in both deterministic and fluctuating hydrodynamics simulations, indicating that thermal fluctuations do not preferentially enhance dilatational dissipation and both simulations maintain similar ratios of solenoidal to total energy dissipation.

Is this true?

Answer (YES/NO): NO